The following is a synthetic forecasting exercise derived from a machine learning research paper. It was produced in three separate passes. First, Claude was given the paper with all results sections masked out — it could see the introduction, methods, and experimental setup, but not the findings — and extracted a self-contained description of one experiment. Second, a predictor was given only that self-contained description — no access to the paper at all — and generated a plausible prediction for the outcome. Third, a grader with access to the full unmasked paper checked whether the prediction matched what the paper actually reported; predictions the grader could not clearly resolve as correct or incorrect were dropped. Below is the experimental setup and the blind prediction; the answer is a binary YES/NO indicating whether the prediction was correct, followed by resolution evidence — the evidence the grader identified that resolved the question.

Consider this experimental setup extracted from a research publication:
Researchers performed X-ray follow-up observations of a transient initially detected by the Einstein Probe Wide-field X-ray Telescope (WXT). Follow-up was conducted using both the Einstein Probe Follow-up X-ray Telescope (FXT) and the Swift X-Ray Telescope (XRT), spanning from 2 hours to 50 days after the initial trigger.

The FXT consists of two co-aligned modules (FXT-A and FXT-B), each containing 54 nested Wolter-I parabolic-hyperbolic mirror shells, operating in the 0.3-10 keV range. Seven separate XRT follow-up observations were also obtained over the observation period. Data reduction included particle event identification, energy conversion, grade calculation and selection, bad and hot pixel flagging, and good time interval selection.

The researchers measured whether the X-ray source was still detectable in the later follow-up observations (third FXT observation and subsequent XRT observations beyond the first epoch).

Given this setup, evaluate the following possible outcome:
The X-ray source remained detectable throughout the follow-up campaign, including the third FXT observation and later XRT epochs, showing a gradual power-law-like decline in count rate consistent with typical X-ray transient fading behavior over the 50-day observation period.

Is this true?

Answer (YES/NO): NO